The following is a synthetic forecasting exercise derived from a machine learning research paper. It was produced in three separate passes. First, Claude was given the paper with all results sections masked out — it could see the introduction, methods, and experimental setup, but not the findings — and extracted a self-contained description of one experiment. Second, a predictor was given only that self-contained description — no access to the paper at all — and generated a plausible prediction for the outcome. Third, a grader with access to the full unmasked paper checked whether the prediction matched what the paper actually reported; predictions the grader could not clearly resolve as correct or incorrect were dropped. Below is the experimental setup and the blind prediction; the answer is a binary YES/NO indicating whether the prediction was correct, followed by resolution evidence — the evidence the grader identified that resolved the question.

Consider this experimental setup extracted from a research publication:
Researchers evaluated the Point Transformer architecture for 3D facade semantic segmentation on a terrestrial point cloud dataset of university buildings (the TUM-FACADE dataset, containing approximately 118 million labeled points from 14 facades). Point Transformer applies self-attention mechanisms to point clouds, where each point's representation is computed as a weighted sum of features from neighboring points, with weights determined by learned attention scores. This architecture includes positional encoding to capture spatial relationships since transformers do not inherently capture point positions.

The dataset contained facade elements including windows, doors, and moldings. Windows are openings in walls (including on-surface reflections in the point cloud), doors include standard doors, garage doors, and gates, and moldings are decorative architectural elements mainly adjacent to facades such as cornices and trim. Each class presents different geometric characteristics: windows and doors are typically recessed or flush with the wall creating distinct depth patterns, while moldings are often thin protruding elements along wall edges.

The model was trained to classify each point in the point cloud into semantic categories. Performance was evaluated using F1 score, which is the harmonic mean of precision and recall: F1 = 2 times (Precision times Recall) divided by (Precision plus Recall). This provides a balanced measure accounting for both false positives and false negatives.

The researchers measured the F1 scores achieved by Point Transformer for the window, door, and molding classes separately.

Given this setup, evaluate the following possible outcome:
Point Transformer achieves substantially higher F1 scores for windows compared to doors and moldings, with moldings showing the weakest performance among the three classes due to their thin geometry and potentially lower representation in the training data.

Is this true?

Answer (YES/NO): NO